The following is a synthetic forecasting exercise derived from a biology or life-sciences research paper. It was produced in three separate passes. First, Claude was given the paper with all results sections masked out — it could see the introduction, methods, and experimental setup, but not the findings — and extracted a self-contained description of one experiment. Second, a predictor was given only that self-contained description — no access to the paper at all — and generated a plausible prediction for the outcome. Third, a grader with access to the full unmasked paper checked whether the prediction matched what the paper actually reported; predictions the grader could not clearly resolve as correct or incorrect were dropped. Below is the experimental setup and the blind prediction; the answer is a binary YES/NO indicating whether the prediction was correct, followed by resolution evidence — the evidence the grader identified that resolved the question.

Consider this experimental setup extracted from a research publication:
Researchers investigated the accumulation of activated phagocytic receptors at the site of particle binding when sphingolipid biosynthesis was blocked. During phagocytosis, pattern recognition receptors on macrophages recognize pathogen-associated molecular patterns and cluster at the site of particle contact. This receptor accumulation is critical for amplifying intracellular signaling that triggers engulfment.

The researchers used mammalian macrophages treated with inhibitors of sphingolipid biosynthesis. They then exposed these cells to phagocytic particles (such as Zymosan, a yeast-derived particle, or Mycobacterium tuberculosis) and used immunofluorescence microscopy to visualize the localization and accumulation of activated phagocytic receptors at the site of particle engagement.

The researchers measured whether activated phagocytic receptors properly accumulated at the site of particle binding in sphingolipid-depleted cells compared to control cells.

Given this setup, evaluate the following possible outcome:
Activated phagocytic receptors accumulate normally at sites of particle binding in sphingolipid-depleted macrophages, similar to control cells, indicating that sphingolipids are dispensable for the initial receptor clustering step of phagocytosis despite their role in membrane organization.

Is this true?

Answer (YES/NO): YES